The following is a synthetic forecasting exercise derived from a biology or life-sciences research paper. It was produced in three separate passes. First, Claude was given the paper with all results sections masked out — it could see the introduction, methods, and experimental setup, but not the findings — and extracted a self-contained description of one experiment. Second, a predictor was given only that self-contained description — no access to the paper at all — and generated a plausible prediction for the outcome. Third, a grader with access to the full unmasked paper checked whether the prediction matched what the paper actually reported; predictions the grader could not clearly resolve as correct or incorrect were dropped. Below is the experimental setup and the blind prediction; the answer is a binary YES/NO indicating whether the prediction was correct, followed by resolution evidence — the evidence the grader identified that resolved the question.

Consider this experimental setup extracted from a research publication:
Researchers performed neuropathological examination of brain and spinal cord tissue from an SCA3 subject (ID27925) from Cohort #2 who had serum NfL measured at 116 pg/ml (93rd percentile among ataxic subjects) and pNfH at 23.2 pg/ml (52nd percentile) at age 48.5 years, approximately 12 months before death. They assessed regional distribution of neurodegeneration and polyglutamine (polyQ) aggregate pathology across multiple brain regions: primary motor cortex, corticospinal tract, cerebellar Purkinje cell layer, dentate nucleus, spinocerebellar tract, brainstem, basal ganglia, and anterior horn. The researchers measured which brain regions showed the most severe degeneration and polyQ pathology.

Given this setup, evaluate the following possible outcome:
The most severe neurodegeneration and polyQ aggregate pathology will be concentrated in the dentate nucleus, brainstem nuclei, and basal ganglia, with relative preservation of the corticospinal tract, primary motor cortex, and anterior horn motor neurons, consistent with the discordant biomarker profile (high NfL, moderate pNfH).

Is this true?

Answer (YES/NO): NO